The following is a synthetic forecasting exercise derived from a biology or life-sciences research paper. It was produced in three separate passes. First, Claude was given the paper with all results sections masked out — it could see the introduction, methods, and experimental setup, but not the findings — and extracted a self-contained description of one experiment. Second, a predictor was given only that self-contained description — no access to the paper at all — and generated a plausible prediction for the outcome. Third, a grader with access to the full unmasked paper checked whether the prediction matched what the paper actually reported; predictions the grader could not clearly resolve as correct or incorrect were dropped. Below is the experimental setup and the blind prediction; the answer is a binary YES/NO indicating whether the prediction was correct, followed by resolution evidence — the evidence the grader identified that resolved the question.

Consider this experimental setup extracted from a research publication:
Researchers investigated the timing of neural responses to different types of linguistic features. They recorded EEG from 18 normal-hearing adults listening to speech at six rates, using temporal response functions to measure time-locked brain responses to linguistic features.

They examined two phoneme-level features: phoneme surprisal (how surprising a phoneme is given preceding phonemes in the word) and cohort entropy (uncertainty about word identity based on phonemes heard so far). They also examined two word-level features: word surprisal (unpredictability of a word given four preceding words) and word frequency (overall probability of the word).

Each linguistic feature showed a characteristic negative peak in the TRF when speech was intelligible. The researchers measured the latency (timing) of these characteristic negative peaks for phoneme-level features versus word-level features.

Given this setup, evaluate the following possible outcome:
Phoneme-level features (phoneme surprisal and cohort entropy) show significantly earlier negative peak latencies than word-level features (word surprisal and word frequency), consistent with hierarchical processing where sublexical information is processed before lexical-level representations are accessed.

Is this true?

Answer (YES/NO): YES